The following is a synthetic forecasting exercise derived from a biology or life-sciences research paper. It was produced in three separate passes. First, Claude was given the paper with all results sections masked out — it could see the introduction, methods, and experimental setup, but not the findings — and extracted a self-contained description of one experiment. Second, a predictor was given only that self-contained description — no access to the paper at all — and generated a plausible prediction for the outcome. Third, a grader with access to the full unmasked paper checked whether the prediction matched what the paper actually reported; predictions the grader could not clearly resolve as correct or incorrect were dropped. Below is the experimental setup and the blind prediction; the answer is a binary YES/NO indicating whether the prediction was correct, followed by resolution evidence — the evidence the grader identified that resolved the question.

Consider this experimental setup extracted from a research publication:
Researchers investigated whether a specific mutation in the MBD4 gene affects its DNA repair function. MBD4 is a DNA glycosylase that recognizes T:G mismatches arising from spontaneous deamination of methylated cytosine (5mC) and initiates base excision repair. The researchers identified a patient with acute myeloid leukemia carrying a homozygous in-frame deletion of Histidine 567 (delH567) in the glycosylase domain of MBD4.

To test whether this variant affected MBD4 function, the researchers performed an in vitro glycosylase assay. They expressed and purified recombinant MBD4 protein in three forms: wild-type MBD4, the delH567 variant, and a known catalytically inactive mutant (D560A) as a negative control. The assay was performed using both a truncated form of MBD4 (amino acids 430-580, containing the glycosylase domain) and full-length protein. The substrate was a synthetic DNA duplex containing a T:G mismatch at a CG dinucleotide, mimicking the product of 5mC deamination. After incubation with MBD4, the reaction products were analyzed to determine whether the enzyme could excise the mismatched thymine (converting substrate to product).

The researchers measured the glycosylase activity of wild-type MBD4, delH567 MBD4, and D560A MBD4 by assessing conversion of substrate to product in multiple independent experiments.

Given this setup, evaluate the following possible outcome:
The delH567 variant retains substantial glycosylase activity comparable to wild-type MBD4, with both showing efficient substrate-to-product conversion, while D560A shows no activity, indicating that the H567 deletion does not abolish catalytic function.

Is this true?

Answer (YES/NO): NO